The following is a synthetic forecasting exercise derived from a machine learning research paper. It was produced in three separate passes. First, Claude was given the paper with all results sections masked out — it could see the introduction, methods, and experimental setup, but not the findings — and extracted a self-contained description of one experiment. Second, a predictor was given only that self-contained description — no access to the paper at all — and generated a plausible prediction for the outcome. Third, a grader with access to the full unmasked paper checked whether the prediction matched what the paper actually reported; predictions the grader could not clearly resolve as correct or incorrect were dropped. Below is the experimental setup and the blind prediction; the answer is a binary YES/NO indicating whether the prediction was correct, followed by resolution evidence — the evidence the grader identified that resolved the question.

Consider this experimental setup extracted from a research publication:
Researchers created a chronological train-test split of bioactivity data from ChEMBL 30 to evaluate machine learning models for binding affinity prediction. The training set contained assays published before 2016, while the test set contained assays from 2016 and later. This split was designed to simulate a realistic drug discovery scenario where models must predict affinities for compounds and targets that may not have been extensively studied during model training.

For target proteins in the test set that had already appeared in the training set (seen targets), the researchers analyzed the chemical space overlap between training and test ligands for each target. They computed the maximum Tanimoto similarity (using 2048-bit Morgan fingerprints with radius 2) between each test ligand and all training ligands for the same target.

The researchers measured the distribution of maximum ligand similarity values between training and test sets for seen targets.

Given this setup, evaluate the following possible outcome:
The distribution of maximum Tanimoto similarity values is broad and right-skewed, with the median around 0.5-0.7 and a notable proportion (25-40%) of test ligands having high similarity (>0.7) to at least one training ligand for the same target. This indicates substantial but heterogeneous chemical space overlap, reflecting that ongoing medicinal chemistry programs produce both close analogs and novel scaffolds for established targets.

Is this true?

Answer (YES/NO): NO